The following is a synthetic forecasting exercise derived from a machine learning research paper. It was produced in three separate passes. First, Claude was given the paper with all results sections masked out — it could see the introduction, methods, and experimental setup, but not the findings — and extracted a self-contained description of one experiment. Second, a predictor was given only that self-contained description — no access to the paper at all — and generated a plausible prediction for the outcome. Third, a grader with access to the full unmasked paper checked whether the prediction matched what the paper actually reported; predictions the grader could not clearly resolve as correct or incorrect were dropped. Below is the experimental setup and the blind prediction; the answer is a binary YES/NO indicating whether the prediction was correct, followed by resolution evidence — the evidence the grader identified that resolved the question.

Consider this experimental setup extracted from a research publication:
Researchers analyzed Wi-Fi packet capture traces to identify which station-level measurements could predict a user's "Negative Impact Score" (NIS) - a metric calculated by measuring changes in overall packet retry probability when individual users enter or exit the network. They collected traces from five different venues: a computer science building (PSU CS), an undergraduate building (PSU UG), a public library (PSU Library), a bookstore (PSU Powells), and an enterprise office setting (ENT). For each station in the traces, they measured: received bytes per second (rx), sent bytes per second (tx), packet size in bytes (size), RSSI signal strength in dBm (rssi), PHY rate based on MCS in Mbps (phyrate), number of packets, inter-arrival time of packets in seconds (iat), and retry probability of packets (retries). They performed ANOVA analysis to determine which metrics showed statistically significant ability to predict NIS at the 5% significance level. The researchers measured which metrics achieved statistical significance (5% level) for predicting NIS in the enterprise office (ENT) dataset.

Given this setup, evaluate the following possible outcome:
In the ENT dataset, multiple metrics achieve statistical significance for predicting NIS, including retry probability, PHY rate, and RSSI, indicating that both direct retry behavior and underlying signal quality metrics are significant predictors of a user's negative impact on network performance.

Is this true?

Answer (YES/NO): NO